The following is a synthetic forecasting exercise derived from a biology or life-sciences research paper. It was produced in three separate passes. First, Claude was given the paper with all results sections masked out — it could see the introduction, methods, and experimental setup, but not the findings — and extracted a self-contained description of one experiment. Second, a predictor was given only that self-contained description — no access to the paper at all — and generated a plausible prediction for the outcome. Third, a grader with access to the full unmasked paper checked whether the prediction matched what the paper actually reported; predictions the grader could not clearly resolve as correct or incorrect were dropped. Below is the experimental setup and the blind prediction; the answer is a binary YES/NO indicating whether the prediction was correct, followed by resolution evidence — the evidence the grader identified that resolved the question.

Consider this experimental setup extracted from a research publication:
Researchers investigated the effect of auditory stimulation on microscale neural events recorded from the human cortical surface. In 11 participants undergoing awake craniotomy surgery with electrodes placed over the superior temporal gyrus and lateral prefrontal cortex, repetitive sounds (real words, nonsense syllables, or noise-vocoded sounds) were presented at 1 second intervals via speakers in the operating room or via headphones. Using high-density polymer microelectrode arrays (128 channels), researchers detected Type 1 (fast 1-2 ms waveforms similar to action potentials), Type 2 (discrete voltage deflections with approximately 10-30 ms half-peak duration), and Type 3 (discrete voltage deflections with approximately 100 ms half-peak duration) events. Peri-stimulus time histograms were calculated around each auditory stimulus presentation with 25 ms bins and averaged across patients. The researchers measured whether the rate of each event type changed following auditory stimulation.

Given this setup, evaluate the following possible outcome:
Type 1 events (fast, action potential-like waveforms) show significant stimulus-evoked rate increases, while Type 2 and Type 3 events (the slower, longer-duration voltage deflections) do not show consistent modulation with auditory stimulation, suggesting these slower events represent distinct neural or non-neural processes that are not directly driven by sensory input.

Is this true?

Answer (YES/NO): NO